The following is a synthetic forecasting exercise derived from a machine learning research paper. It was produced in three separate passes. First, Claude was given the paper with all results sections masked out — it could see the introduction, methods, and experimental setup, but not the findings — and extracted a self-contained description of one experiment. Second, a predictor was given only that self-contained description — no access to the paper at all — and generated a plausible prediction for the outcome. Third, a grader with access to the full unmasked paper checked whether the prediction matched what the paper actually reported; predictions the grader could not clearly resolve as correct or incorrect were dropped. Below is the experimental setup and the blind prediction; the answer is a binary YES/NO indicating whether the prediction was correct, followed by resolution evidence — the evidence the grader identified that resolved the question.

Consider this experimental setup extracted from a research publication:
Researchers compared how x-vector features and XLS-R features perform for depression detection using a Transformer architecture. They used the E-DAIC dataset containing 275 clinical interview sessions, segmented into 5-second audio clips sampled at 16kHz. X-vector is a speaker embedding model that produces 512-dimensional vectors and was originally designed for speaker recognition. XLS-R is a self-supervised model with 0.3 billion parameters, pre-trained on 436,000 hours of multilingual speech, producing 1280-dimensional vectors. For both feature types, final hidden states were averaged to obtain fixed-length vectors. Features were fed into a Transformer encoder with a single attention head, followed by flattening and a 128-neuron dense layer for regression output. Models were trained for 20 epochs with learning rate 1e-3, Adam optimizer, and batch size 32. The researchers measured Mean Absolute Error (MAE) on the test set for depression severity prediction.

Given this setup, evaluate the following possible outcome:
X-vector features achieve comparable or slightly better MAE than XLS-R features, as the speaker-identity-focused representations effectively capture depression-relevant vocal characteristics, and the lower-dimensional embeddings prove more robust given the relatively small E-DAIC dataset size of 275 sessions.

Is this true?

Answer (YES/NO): YES